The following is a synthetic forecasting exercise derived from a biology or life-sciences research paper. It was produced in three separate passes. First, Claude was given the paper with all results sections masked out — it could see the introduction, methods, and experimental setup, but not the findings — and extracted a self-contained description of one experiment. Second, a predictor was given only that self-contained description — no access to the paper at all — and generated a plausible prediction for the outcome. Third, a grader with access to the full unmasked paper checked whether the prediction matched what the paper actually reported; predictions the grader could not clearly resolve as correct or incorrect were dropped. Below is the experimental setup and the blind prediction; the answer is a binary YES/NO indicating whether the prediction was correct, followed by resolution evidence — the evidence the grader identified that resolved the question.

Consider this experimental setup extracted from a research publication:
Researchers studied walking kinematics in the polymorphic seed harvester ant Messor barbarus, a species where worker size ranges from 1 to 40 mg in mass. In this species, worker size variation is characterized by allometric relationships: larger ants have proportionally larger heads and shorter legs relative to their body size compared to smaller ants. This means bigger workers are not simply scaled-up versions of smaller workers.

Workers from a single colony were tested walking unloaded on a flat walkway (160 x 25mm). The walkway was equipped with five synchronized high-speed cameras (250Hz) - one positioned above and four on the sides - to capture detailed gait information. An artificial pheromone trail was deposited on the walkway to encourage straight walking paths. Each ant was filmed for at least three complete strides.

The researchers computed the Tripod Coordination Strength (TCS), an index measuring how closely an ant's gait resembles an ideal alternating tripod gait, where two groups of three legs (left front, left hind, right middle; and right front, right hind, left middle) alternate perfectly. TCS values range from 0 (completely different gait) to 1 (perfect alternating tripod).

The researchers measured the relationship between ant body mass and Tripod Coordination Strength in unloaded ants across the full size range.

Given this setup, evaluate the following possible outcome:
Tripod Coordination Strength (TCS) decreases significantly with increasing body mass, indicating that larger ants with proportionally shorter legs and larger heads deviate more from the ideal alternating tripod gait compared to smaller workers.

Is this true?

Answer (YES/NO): NO